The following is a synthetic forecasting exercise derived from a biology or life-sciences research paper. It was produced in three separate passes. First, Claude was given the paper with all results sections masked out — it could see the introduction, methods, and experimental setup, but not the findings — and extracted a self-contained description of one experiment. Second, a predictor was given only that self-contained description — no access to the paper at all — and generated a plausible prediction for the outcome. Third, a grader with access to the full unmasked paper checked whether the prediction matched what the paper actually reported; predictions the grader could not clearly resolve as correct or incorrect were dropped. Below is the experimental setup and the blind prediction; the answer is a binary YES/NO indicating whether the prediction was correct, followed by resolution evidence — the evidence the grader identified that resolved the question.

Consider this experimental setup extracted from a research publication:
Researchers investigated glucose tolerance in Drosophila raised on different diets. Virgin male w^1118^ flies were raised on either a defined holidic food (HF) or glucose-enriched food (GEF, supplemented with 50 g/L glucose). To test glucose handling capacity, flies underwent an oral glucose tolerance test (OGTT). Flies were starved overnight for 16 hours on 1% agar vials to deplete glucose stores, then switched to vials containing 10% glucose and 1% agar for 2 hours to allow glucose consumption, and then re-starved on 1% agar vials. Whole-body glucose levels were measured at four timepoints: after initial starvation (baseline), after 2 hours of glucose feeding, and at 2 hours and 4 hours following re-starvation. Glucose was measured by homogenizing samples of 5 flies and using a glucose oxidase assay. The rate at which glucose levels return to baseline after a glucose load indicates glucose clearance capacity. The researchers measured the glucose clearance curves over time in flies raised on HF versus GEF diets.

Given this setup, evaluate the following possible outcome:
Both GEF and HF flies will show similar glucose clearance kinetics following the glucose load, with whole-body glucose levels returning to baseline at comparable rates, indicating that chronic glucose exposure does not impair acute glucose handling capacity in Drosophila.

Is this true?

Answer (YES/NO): YES